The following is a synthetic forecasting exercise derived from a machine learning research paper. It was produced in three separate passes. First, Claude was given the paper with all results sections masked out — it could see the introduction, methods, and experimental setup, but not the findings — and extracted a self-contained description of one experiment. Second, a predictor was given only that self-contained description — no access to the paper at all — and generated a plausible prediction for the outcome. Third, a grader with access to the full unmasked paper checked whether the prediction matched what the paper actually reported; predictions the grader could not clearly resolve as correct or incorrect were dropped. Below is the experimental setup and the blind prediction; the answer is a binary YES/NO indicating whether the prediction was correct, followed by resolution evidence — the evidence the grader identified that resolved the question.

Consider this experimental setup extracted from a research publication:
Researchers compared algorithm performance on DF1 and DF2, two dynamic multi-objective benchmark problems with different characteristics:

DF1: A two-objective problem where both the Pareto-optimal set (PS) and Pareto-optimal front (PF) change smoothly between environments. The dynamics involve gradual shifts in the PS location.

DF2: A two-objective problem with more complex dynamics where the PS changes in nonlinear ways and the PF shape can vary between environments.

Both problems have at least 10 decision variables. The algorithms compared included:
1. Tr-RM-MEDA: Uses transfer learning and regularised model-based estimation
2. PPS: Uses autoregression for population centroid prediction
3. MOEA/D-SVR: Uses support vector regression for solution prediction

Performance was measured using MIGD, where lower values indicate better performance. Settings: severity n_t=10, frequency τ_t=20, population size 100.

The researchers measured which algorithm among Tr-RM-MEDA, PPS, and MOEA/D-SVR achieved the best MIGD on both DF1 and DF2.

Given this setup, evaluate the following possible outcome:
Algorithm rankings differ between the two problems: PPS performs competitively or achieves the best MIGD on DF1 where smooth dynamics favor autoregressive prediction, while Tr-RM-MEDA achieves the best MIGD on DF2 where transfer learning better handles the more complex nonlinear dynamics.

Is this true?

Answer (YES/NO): NO